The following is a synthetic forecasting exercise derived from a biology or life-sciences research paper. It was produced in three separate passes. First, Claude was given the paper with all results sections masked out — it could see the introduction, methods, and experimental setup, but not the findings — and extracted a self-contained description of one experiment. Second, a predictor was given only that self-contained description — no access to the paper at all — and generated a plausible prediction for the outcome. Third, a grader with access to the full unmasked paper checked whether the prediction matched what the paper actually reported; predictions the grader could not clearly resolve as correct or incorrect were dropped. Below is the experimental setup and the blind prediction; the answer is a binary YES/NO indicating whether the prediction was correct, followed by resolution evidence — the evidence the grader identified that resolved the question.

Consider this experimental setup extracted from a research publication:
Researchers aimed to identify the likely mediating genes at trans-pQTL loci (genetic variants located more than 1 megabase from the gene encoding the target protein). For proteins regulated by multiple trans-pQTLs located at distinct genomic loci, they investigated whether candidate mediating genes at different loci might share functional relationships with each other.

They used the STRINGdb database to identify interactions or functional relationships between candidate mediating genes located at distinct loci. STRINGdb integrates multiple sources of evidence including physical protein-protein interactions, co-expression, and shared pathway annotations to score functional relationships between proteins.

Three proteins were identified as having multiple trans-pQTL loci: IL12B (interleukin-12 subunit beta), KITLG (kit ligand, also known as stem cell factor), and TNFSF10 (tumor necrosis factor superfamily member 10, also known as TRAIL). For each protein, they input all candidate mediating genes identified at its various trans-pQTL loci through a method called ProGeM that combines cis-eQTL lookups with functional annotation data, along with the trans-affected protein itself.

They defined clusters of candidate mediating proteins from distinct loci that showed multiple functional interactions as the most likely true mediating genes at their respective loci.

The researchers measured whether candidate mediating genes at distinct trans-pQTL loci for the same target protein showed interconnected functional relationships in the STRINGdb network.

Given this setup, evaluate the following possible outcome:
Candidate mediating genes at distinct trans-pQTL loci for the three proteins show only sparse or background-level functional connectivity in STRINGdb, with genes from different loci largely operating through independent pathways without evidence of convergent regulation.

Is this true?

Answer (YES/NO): NO